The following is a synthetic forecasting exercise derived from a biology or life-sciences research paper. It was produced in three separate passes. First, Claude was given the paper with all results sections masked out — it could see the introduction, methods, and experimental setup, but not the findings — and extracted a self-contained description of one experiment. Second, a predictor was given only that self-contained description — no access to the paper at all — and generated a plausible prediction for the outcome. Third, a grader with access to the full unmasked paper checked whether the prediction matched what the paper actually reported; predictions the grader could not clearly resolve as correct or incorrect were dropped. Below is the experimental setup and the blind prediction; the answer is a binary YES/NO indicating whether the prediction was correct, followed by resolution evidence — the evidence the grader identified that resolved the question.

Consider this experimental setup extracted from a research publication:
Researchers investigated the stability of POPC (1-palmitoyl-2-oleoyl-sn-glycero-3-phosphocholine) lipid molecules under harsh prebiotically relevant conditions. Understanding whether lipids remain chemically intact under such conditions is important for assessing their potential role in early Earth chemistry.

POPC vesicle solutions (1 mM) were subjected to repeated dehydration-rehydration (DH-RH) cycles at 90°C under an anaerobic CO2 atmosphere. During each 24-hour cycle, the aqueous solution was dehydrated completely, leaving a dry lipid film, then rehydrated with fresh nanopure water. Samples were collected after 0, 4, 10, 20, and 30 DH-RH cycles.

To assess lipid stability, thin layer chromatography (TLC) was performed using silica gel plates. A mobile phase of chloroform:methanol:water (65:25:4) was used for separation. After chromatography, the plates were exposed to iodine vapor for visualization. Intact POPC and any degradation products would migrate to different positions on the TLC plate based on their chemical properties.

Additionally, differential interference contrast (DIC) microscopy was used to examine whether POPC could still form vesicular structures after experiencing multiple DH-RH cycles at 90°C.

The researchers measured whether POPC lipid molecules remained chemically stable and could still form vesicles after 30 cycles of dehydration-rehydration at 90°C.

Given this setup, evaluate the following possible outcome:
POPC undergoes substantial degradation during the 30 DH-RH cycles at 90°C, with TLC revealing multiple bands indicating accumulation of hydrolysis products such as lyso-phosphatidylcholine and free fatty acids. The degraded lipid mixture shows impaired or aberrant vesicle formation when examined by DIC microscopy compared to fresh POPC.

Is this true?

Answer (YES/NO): NO